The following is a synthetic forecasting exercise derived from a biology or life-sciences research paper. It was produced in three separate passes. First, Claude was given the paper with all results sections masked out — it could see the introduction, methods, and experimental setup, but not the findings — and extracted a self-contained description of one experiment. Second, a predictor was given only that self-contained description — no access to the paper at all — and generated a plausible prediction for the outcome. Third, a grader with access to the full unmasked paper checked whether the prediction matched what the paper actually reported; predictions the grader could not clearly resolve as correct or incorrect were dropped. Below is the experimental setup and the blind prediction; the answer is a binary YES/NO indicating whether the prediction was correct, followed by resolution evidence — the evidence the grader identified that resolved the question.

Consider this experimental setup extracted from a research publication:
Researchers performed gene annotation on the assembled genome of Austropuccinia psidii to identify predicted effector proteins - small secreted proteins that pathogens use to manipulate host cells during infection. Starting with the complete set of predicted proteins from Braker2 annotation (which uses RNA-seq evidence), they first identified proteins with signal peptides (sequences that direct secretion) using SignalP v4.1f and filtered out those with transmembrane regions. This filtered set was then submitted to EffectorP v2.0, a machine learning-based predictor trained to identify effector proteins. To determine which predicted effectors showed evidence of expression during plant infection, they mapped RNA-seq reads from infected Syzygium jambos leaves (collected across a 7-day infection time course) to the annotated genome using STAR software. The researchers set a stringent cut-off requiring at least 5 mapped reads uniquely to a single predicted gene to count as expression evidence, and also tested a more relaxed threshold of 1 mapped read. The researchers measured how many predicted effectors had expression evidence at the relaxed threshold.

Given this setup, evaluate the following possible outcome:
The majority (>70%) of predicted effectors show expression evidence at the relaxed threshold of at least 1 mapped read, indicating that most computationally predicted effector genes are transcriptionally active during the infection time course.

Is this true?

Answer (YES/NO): NO